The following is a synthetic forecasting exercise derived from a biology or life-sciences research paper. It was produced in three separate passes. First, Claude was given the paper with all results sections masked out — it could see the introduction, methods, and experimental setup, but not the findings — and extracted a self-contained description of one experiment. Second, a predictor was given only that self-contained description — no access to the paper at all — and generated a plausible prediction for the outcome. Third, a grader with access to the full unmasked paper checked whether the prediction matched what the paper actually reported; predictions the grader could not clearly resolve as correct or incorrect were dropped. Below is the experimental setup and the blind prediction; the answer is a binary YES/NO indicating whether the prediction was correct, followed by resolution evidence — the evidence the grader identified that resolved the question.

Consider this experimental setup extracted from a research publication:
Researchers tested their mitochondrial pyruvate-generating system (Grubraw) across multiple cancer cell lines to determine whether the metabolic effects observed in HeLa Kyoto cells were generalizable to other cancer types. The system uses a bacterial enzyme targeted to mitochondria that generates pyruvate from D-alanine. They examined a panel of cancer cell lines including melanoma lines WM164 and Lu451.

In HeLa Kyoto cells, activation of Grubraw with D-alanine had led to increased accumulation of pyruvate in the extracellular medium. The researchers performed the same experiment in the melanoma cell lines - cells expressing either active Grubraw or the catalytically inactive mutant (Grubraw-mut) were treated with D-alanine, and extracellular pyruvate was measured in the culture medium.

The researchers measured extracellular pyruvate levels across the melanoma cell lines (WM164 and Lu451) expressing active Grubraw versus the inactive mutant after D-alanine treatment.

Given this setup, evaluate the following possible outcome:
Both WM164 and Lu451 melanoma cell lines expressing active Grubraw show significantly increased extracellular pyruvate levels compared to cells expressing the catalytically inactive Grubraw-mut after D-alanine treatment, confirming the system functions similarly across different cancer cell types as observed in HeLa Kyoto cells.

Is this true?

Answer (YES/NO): YES